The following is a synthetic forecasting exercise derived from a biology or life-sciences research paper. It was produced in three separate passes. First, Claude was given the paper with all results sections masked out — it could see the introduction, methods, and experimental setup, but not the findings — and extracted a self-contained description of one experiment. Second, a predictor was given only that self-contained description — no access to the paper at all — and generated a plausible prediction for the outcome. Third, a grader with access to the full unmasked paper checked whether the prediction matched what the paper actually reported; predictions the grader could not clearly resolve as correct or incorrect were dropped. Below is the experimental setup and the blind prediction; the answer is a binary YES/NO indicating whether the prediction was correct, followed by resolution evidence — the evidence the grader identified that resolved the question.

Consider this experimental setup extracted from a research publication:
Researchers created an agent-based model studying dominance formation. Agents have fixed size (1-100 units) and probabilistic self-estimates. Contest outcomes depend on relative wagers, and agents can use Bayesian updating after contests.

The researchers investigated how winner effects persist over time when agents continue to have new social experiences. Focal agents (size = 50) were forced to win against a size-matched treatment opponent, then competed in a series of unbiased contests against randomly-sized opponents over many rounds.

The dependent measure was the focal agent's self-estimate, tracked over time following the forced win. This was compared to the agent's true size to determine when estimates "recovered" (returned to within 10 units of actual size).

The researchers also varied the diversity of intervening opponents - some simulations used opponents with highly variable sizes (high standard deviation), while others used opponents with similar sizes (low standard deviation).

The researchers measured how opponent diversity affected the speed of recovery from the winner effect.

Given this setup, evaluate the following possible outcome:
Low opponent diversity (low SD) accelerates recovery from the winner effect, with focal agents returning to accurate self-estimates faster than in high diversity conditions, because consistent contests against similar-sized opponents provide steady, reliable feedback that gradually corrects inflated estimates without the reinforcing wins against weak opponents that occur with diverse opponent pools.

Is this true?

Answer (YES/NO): NO